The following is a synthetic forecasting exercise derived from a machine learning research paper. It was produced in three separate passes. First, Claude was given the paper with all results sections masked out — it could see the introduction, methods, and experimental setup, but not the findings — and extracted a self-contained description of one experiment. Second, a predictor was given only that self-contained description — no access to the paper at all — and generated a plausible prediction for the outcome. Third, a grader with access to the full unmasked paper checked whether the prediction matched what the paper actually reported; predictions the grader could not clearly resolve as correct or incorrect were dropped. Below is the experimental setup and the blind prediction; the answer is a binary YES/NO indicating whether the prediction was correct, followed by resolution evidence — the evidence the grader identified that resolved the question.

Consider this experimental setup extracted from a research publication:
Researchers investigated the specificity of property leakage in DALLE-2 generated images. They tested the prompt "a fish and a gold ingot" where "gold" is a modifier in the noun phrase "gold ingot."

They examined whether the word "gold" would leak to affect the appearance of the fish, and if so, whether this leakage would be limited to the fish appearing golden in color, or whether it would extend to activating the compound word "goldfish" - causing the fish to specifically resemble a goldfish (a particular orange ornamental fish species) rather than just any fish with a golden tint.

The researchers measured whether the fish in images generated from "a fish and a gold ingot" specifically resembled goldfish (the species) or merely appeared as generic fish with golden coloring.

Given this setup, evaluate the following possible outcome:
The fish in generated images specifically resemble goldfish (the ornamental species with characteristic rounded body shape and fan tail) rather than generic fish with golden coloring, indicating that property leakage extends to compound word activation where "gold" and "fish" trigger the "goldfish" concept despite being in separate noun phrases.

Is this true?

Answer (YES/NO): YES